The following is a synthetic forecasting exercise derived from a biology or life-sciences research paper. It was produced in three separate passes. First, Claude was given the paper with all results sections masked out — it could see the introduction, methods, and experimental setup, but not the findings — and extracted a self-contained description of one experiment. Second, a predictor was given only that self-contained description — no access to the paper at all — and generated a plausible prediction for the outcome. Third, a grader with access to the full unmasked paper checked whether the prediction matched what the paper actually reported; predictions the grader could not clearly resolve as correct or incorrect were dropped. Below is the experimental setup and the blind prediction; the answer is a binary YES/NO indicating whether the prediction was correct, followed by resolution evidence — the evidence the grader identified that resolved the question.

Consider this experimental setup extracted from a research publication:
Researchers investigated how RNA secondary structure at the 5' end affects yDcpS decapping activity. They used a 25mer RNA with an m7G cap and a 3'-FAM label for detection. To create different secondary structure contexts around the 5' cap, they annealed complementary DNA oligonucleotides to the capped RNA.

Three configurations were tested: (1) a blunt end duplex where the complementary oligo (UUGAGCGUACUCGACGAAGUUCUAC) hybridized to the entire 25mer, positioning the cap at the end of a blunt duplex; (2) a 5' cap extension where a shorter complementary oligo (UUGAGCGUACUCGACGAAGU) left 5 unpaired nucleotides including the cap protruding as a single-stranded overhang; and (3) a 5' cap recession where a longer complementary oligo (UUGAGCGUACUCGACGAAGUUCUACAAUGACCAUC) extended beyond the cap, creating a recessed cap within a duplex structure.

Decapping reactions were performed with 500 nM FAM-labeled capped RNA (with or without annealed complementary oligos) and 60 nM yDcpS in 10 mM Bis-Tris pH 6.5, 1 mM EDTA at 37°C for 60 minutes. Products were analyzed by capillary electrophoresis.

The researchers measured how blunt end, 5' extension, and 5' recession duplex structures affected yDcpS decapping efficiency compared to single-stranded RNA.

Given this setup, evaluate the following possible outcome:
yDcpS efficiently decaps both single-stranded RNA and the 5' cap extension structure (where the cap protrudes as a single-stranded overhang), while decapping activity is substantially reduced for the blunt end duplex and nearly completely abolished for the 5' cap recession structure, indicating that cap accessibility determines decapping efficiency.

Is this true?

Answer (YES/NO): NO